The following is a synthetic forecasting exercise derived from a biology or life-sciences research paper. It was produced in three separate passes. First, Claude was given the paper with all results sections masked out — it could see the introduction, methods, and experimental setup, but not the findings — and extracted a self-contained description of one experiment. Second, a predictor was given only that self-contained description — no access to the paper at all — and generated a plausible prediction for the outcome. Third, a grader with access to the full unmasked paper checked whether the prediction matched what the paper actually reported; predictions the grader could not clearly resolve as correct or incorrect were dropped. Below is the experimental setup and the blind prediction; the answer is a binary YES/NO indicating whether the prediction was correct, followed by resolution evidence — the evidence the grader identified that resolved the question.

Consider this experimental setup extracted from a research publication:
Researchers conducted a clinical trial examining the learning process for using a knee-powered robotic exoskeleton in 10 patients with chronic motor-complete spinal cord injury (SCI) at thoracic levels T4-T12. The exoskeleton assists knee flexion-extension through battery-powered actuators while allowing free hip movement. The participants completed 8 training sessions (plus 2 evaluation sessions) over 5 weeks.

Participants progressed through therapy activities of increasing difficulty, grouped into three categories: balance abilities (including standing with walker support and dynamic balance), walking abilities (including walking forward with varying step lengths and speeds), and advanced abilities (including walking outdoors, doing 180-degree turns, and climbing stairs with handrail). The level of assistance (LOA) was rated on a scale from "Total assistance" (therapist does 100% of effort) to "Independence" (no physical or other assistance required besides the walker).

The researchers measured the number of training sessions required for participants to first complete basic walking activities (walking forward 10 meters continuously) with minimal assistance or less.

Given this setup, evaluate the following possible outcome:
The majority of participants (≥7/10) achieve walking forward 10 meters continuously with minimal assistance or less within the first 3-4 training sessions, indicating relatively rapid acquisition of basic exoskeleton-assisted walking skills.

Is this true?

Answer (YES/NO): YES